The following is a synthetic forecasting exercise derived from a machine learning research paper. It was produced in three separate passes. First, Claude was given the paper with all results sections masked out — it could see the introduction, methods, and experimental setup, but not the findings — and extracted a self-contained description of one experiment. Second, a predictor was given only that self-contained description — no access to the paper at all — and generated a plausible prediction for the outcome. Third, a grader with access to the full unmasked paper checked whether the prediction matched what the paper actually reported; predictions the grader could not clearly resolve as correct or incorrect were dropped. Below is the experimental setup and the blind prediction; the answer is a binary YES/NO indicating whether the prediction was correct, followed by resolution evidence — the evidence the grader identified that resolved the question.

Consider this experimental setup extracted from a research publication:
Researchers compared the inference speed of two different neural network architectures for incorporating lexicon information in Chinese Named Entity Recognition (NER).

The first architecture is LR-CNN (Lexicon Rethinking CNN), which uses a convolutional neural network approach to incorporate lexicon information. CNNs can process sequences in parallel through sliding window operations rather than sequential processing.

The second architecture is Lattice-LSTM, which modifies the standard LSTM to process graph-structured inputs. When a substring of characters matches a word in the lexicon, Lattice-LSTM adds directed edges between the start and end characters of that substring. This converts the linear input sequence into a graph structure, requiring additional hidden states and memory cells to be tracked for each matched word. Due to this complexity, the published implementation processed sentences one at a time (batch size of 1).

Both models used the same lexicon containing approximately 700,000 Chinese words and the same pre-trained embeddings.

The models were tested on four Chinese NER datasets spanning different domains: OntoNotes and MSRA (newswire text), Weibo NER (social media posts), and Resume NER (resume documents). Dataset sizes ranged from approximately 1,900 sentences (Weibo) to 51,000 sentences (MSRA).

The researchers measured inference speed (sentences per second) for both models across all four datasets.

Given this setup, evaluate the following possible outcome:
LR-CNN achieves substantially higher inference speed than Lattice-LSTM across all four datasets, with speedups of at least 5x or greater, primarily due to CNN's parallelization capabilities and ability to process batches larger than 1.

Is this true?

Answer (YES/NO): NO